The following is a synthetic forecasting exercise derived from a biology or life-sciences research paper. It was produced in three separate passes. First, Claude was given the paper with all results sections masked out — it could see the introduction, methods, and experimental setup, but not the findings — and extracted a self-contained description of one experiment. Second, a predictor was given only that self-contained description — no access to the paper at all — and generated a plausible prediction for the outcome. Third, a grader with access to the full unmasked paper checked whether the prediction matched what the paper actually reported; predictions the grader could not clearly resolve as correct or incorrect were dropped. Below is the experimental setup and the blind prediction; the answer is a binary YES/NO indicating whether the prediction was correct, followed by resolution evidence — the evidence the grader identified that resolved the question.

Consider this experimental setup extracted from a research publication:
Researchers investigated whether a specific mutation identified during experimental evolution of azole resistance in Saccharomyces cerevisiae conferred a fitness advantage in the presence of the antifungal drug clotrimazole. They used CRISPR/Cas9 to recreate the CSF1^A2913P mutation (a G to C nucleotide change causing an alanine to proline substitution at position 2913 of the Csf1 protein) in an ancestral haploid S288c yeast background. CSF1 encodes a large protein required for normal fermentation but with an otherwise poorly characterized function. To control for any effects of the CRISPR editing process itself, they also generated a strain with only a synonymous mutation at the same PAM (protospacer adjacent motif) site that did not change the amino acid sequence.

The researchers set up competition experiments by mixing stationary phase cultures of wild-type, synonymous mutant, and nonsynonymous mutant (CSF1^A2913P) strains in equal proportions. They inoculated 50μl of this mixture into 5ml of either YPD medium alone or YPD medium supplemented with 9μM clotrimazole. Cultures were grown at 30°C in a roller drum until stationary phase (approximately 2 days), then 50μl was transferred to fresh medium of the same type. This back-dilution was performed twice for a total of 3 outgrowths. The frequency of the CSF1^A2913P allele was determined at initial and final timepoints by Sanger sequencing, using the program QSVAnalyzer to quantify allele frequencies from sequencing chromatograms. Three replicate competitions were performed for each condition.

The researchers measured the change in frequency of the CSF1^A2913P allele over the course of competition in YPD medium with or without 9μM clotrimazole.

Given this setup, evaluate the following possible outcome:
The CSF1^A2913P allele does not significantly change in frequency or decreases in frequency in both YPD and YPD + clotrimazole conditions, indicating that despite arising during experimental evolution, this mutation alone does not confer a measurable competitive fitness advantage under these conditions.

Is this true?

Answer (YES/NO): NO